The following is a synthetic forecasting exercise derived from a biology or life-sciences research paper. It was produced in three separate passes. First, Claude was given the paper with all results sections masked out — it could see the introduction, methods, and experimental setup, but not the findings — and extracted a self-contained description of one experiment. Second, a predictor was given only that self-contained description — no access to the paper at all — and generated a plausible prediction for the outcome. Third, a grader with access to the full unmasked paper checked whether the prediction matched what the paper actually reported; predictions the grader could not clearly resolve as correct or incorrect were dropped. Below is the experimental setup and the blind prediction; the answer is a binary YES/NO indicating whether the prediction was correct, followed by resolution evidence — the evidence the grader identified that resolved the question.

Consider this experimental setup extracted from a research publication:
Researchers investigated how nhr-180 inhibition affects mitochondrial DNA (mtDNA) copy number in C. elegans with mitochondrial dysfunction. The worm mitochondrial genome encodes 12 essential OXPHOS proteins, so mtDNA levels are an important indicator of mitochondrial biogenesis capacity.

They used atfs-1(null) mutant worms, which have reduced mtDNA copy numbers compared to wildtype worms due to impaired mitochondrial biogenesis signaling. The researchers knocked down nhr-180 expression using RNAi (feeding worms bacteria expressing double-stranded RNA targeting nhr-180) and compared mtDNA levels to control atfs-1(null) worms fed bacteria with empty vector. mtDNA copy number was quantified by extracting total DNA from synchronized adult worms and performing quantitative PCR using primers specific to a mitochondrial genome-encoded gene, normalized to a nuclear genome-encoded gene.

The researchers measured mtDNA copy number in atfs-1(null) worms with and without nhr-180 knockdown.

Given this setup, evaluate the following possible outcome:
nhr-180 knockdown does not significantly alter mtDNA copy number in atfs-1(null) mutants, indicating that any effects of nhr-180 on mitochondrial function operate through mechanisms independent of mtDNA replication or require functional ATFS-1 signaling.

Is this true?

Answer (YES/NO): NO